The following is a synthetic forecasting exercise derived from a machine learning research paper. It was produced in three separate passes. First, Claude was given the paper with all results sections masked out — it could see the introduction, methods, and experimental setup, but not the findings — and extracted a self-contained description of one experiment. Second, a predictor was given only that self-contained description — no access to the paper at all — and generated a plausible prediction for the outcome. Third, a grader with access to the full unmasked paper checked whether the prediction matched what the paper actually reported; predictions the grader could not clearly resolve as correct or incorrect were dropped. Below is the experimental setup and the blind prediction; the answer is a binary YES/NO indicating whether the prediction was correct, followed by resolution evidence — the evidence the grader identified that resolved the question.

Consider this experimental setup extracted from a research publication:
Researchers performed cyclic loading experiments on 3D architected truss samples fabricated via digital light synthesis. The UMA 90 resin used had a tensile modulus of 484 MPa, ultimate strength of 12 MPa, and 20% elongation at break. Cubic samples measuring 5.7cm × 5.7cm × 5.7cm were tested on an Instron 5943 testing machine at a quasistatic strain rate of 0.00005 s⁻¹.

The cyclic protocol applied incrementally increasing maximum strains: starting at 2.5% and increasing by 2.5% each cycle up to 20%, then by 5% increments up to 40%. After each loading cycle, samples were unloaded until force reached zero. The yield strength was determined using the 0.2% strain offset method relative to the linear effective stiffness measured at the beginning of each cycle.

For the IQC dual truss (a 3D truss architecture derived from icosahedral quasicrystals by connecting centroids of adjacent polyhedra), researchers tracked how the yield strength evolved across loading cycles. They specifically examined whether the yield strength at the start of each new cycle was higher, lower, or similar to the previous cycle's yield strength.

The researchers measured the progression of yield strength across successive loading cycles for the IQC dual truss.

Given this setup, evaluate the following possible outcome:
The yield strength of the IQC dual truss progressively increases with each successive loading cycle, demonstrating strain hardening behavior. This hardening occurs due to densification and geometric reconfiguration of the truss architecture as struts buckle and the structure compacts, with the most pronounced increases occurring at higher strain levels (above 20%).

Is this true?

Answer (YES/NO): NO